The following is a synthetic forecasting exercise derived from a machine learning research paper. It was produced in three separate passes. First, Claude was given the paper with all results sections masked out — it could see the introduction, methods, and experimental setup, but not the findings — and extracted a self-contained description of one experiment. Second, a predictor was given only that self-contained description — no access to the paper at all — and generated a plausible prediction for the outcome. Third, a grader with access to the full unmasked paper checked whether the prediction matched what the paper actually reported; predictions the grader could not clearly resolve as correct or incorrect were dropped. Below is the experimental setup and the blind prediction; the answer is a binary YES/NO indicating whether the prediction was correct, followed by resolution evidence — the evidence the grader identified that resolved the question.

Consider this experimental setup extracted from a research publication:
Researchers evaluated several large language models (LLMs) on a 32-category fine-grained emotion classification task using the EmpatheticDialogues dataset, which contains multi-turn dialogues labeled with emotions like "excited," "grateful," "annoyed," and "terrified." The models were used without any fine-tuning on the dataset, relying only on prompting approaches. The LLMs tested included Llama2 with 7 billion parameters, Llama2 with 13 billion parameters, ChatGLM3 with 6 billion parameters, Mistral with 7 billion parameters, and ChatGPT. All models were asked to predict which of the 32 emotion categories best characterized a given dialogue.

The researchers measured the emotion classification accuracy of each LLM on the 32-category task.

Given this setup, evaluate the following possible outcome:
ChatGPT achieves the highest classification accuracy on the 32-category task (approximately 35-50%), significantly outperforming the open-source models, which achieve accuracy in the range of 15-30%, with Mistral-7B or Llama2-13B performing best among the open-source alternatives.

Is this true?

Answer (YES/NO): NO